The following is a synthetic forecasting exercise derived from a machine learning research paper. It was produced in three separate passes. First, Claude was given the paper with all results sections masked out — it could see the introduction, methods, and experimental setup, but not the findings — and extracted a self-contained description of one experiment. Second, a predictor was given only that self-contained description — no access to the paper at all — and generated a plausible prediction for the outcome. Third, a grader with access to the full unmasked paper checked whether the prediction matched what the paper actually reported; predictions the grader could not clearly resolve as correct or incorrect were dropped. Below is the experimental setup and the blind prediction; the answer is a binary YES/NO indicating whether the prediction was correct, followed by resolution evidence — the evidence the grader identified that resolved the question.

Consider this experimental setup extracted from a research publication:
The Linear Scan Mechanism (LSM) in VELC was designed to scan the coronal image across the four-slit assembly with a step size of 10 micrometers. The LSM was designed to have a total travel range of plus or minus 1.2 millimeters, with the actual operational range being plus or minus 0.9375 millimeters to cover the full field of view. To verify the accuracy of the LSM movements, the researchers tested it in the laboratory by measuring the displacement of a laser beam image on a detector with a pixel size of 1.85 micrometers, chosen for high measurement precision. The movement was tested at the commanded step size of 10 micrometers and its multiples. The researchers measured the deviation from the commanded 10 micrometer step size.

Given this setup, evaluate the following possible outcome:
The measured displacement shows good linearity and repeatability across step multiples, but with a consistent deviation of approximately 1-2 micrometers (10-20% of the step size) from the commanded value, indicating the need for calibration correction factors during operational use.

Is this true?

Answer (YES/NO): NO